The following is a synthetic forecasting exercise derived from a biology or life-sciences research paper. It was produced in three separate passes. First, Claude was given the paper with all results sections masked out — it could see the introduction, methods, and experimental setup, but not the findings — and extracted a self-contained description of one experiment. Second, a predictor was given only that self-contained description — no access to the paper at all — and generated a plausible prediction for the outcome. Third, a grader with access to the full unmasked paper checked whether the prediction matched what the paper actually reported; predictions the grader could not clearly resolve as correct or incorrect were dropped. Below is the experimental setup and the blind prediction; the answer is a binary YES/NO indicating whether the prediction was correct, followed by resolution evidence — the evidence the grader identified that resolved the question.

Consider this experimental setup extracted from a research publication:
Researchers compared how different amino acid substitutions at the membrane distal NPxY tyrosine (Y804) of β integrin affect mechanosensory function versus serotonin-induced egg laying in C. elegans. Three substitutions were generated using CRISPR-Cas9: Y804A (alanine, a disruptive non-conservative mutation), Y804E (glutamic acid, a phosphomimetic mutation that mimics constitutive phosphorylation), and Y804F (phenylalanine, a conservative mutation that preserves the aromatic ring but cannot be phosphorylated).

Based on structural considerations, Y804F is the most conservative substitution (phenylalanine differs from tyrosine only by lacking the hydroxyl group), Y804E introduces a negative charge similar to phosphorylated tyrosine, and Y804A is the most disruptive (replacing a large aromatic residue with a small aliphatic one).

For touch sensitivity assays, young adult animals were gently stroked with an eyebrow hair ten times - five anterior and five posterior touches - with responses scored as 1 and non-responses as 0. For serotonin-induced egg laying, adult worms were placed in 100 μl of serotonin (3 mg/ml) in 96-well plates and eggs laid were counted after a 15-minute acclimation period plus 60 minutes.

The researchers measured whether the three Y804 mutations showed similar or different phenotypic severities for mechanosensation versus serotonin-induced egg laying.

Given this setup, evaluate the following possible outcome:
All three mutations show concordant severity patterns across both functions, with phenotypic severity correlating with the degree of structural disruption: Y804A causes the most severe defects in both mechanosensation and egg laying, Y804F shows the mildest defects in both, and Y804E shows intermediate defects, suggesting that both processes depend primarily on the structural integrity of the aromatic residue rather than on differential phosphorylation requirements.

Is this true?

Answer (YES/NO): NO